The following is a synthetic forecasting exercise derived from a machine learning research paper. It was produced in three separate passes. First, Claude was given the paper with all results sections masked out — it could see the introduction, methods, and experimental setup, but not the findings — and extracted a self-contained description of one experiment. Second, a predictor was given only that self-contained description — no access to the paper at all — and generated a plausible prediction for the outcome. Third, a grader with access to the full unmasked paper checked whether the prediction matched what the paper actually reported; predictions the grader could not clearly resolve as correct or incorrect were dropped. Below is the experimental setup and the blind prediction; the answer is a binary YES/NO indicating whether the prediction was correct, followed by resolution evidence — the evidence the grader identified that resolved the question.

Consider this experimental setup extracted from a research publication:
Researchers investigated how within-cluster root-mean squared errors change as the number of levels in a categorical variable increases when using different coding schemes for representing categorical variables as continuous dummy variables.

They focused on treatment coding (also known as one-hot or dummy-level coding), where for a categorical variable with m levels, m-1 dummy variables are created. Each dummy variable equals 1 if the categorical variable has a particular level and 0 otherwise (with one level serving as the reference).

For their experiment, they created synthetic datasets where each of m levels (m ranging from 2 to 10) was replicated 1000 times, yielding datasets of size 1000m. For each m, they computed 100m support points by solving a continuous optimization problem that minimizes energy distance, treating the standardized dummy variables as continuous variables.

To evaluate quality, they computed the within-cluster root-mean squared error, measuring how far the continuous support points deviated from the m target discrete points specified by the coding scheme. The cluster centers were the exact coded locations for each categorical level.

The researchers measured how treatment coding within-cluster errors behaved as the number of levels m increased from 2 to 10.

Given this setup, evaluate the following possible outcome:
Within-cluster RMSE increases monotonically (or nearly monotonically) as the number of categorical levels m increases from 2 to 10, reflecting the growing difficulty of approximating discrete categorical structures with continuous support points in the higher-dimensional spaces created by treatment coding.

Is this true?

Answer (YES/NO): YES